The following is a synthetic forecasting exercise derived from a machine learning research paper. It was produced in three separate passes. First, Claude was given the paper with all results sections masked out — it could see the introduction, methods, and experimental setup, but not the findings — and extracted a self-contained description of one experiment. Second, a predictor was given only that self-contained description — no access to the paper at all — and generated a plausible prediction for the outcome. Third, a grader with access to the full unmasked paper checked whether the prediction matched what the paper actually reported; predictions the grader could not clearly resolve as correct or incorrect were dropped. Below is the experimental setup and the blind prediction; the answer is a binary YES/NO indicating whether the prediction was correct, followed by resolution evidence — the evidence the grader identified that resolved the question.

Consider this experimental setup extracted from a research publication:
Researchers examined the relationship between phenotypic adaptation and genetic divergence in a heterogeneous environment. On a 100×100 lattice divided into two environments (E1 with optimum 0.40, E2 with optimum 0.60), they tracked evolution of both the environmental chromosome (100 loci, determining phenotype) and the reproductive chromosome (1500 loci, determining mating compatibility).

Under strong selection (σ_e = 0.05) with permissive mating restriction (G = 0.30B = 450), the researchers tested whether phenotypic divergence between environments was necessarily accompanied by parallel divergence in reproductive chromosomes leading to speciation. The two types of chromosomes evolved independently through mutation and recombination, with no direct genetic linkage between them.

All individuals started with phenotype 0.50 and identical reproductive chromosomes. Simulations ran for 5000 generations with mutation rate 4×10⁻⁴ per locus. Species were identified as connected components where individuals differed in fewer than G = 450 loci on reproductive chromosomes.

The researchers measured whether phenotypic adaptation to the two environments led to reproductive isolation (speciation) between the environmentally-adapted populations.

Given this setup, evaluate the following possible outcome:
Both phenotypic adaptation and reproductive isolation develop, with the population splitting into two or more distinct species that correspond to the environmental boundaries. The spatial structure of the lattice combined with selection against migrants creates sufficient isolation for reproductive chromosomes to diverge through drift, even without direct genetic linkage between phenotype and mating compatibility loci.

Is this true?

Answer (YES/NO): YES